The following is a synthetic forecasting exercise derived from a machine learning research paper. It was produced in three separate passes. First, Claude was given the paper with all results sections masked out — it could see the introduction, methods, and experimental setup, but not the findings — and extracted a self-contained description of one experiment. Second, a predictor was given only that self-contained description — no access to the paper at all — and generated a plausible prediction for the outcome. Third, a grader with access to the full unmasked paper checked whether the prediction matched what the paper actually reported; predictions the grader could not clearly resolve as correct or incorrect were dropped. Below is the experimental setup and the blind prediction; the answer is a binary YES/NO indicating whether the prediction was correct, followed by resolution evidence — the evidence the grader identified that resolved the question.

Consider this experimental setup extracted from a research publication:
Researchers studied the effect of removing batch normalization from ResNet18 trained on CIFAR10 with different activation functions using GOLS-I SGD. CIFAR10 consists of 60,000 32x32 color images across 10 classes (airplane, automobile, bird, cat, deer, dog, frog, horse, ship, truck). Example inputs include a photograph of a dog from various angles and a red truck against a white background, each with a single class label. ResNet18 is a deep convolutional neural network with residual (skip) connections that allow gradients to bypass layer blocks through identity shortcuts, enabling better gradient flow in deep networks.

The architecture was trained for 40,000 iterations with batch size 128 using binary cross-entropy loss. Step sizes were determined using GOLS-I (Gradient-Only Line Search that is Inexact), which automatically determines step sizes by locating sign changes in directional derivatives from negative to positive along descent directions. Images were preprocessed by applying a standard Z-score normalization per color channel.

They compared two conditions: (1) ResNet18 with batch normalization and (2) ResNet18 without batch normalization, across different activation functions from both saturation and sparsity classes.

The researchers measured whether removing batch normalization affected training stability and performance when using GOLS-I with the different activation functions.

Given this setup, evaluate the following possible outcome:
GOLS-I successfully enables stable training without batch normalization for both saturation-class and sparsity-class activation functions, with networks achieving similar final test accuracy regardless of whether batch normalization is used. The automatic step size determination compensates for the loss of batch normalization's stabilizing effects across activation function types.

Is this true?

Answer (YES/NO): NO